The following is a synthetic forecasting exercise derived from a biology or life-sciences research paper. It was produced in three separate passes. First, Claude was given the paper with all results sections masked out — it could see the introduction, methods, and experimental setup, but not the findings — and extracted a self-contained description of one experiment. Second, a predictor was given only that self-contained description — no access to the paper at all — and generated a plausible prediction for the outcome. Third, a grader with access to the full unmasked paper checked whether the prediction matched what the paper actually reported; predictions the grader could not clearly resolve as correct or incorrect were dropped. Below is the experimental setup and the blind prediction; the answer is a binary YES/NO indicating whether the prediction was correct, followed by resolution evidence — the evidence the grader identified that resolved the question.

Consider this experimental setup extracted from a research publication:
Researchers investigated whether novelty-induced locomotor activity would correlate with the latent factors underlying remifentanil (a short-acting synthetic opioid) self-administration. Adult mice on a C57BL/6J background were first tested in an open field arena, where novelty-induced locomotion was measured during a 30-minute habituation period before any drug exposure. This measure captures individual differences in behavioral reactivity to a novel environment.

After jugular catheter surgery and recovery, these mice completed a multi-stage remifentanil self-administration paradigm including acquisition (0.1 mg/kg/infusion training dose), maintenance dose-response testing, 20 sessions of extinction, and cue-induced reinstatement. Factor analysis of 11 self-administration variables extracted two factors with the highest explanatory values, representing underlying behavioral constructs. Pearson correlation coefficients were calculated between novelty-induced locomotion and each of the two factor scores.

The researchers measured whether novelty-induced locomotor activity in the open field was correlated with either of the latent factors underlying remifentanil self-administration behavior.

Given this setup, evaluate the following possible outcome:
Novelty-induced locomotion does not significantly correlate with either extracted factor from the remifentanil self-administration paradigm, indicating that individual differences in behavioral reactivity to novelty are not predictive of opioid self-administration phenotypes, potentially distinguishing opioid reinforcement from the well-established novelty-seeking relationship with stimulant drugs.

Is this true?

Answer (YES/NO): NO